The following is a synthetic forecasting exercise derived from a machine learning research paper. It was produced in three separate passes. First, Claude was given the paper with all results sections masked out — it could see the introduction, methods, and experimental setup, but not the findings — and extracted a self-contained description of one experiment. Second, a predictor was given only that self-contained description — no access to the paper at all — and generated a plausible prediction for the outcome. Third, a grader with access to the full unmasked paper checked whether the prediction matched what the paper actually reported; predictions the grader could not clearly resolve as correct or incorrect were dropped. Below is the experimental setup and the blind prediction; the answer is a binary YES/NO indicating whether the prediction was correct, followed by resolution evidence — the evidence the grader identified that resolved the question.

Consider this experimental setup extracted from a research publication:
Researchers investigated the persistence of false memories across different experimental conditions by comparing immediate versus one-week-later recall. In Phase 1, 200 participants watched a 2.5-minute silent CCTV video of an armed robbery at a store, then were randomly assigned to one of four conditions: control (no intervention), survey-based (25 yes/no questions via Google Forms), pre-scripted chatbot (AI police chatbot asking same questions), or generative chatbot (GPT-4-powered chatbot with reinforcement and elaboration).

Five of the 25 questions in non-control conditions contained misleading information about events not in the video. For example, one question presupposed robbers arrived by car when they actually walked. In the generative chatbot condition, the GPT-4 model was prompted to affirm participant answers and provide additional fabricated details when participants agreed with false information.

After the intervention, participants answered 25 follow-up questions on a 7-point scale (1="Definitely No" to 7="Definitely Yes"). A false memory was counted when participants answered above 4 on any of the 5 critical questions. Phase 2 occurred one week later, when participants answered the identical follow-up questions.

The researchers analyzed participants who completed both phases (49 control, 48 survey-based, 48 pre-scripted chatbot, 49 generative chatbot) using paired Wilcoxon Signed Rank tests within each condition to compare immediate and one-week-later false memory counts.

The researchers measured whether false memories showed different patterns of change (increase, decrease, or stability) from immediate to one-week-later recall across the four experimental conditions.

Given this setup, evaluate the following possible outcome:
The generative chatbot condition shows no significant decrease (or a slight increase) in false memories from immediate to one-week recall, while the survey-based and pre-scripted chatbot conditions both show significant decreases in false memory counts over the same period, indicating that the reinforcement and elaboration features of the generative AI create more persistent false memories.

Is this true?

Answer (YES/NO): NO